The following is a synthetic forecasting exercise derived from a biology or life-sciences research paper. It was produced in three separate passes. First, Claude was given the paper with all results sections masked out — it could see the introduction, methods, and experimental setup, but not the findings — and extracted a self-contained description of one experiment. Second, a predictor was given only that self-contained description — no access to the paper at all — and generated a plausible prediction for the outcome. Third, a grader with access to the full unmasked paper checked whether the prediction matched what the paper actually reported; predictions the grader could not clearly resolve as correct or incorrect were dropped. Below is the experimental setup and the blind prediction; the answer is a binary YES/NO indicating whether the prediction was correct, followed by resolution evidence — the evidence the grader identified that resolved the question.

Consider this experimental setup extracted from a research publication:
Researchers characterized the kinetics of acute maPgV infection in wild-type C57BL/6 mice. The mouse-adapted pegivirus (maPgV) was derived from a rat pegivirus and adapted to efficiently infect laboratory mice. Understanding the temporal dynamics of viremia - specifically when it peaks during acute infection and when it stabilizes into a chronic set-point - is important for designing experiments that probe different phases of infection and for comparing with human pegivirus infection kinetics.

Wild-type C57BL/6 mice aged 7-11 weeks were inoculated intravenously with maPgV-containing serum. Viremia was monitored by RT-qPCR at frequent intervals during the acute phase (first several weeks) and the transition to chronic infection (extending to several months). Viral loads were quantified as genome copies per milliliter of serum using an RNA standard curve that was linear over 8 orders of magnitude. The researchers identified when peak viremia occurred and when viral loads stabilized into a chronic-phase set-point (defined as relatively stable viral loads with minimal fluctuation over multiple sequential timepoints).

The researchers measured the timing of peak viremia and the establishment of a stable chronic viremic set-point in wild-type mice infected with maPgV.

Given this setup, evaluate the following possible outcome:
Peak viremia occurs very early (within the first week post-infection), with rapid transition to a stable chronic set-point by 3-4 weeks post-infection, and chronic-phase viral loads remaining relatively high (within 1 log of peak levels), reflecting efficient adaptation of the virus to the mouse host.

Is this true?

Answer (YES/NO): NO